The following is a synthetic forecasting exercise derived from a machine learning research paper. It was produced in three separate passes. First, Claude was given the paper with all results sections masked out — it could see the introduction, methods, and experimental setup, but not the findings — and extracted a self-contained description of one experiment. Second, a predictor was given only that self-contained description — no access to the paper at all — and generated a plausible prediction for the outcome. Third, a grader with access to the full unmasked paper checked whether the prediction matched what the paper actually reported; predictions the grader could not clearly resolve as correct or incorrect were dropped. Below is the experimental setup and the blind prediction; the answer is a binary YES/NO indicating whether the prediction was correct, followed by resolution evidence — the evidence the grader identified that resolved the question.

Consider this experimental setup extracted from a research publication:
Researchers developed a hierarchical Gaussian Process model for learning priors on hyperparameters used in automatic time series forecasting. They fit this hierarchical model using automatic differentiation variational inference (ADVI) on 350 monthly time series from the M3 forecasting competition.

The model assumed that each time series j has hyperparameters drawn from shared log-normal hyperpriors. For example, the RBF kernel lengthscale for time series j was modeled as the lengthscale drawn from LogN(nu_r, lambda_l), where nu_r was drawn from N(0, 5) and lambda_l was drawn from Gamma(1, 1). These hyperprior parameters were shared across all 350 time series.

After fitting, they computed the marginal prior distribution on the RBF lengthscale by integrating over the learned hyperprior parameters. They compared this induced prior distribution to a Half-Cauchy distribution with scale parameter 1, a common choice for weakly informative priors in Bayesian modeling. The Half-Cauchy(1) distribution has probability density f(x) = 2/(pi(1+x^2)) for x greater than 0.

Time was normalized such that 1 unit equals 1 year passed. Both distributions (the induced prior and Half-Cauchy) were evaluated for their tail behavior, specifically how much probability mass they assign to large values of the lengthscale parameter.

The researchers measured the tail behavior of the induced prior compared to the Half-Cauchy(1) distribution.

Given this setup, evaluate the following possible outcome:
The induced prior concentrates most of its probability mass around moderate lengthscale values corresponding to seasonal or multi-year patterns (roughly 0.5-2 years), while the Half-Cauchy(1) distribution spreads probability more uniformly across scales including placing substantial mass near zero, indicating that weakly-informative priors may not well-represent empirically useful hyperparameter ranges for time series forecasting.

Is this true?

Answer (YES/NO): NO